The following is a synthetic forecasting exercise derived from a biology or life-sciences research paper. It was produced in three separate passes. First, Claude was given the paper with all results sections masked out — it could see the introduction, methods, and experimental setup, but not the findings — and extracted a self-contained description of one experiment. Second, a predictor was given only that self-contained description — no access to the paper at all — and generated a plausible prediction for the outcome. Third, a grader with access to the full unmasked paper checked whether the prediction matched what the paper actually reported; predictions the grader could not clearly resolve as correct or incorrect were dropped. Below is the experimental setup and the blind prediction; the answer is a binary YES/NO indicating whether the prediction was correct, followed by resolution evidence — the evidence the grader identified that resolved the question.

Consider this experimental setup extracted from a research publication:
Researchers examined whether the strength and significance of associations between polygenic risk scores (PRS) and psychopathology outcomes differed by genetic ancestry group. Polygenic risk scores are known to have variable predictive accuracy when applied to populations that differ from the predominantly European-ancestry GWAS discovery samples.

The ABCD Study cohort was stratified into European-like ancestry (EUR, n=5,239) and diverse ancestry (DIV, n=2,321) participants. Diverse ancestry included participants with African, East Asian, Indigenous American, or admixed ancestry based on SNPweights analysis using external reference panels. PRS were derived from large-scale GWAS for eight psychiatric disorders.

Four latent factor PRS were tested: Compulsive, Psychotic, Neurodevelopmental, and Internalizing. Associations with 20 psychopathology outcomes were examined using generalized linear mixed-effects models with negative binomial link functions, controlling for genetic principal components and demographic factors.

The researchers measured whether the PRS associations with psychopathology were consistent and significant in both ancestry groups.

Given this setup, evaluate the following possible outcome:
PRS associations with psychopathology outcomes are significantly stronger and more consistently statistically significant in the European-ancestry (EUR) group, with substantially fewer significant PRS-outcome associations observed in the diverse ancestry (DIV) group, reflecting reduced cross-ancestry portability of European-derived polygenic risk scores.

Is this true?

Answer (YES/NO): YES